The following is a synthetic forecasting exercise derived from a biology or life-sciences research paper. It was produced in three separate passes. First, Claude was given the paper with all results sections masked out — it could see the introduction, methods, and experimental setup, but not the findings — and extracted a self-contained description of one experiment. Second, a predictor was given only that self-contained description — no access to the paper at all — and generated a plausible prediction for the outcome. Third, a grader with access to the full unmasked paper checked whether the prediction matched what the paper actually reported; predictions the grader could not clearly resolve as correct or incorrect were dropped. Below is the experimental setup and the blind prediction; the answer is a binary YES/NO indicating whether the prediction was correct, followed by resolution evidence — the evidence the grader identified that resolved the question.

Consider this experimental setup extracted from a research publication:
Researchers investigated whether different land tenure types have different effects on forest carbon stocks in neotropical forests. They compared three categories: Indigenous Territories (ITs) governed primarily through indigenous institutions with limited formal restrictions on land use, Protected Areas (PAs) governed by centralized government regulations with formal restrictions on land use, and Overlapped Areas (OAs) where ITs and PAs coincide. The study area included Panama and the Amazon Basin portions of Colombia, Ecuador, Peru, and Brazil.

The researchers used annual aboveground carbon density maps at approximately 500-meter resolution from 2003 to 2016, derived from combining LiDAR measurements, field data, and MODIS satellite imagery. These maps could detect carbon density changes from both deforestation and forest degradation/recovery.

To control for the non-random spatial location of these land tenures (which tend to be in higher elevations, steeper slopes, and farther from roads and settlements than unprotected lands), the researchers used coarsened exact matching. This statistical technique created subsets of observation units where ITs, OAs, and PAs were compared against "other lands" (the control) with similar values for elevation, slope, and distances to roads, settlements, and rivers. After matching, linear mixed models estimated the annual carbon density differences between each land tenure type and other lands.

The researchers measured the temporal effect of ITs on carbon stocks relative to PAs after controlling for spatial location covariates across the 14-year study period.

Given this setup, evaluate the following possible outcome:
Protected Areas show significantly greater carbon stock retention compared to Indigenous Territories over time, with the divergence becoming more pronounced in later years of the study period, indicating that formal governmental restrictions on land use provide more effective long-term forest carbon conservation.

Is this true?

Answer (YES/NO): NO